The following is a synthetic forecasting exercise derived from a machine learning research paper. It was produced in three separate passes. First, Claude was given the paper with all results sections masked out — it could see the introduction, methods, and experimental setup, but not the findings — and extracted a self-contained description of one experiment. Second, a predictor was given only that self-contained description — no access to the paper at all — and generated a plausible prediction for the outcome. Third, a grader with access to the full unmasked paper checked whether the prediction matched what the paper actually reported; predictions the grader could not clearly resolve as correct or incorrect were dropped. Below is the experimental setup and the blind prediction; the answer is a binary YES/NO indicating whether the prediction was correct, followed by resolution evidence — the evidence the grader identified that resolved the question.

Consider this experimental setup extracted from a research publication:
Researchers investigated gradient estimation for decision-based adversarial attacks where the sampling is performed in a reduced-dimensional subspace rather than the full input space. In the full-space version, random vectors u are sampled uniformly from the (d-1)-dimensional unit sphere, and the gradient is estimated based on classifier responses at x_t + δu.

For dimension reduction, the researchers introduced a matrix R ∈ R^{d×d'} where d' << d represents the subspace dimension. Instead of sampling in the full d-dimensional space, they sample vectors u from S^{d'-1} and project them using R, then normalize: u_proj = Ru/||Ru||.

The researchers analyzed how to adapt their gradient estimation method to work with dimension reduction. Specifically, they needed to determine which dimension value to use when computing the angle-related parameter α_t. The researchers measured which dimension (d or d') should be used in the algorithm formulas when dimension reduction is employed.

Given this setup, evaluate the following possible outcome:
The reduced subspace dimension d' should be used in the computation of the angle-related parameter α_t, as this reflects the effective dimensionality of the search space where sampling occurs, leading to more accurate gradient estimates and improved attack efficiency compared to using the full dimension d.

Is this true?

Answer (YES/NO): YES